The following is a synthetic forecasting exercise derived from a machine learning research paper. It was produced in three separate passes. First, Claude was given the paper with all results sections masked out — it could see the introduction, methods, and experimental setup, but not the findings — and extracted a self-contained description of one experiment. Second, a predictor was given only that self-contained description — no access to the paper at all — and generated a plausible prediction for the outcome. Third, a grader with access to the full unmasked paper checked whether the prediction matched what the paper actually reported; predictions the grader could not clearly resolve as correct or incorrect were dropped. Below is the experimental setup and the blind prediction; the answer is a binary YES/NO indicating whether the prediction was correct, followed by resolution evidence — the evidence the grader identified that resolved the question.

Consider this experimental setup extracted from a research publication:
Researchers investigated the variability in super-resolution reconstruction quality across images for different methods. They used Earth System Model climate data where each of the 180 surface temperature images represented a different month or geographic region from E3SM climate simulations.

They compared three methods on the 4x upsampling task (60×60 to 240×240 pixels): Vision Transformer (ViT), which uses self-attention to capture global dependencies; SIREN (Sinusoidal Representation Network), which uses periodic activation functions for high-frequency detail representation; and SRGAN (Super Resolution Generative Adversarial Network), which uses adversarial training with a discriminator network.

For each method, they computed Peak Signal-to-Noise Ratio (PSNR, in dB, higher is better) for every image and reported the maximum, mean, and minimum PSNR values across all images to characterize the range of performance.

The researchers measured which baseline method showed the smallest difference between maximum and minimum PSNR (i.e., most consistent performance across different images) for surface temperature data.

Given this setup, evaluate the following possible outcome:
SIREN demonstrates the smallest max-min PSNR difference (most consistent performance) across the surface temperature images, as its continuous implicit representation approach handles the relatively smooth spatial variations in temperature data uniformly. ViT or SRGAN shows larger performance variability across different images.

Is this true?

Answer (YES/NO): YES